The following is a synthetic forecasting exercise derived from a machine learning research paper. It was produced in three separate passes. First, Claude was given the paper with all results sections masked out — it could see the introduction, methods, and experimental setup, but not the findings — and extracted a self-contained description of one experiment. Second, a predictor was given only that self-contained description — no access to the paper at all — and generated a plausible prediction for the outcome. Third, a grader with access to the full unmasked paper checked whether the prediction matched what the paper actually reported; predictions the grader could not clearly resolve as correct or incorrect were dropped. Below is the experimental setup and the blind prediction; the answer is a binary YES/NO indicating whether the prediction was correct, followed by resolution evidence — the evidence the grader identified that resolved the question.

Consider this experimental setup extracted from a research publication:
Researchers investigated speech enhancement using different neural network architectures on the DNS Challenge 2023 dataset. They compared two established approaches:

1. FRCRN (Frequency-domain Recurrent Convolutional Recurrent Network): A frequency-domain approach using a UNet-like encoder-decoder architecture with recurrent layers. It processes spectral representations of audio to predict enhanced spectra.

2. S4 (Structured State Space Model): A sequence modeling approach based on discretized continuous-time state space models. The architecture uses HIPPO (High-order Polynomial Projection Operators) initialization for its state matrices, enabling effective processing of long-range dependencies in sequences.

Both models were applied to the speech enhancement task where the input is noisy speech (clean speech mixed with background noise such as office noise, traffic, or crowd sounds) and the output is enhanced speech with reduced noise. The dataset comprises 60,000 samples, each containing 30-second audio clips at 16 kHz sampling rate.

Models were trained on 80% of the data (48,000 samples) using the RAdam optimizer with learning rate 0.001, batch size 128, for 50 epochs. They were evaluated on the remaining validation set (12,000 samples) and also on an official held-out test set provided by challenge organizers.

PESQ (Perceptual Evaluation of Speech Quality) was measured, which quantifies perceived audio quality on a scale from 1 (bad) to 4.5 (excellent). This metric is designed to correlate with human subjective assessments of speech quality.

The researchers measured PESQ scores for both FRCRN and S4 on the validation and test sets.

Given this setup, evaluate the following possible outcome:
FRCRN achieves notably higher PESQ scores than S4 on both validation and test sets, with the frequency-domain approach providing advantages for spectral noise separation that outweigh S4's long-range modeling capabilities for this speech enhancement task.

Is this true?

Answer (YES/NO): NO